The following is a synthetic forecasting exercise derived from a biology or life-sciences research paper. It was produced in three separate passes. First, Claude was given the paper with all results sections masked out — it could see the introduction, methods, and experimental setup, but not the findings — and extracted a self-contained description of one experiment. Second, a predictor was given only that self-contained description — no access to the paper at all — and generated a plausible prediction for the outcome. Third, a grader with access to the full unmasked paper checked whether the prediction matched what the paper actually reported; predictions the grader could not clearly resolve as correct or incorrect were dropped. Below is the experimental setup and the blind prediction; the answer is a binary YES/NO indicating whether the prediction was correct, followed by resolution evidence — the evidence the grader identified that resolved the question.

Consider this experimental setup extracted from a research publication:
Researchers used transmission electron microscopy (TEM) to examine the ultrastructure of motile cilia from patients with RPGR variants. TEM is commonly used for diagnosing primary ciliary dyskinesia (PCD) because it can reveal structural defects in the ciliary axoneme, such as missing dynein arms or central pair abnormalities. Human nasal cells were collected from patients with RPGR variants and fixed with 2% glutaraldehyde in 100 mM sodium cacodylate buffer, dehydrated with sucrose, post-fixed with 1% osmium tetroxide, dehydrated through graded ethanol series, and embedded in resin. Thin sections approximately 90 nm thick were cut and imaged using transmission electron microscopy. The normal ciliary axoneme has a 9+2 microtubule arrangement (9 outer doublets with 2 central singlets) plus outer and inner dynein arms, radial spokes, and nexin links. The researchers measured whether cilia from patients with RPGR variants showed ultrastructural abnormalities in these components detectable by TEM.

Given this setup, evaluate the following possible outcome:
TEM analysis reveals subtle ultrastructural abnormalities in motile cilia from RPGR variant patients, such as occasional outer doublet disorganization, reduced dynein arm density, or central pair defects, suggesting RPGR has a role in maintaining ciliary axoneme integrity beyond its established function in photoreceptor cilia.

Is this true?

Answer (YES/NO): NO